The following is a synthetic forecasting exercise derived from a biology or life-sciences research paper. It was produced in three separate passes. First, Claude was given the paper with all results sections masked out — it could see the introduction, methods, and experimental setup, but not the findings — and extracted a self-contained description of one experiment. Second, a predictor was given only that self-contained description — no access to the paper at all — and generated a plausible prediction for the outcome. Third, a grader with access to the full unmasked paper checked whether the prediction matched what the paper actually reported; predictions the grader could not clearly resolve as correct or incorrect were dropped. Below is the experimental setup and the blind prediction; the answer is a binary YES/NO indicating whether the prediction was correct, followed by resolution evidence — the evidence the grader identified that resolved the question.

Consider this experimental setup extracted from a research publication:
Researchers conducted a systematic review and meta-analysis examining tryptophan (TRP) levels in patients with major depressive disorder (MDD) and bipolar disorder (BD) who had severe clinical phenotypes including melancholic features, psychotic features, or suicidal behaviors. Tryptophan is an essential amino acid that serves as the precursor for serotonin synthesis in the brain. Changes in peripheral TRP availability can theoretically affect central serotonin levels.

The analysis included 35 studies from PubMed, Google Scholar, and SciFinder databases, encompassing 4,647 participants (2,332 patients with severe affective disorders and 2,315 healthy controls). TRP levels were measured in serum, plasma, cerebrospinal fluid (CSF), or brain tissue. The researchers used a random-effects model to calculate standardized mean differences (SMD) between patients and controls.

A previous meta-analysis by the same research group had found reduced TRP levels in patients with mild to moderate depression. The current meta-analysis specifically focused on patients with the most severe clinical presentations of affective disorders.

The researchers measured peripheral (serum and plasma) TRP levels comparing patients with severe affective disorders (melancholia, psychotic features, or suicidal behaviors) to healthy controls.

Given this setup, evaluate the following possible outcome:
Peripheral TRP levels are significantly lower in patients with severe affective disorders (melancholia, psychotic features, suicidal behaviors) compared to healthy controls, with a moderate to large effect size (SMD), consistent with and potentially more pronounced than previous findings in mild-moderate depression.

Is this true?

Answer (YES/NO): YES